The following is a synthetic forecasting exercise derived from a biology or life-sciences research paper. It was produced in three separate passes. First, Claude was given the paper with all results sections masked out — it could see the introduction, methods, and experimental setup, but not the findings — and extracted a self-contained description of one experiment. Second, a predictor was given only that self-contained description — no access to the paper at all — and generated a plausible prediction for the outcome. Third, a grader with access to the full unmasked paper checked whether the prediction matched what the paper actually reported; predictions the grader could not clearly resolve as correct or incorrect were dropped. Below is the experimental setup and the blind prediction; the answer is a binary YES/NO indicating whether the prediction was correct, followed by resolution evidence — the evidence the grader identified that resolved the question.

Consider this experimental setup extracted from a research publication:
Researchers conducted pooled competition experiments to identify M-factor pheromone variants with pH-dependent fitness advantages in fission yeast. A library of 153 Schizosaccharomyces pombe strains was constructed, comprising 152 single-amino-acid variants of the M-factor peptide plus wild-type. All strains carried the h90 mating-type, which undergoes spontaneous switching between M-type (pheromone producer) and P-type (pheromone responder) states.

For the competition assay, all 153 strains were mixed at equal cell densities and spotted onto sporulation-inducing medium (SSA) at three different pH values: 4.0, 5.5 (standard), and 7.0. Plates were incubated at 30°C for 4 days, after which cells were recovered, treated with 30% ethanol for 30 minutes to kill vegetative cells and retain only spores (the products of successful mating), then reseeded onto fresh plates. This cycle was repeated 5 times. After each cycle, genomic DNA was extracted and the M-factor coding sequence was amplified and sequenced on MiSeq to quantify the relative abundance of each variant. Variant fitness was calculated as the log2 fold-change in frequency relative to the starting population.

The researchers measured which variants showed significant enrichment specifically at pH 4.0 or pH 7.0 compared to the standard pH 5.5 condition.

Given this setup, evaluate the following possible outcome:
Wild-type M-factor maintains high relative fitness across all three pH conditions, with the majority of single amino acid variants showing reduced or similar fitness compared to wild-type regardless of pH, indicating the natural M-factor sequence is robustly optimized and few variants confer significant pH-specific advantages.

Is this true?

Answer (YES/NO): NO